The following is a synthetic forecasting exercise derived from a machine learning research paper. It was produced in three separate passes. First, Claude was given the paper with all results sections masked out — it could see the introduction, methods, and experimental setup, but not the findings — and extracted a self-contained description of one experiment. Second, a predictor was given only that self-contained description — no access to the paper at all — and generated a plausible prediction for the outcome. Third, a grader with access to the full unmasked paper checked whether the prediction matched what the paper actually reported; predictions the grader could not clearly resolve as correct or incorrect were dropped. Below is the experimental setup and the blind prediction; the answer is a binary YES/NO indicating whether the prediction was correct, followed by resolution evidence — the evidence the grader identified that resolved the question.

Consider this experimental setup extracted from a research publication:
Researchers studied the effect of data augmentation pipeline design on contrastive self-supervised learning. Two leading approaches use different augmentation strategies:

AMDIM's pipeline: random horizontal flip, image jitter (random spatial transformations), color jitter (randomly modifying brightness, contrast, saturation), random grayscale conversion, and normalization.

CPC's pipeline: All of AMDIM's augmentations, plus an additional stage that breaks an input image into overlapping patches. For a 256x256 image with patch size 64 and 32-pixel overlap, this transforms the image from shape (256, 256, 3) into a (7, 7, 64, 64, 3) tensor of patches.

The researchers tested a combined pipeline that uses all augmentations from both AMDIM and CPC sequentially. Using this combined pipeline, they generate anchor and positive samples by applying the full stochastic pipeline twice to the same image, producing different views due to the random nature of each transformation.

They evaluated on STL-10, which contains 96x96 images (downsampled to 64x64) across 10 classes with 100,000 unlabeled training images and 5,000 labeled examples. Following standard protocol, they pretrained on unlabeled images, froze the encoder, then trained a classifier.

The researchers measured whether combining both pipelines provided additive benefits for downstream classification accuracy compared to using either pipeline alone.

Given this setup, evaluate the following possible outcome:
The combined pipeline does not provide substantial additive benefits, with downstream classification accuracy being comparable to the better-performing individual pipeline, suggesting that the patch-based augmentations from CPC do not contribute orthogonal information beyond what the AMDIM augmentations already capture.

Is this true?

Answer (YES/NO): YES